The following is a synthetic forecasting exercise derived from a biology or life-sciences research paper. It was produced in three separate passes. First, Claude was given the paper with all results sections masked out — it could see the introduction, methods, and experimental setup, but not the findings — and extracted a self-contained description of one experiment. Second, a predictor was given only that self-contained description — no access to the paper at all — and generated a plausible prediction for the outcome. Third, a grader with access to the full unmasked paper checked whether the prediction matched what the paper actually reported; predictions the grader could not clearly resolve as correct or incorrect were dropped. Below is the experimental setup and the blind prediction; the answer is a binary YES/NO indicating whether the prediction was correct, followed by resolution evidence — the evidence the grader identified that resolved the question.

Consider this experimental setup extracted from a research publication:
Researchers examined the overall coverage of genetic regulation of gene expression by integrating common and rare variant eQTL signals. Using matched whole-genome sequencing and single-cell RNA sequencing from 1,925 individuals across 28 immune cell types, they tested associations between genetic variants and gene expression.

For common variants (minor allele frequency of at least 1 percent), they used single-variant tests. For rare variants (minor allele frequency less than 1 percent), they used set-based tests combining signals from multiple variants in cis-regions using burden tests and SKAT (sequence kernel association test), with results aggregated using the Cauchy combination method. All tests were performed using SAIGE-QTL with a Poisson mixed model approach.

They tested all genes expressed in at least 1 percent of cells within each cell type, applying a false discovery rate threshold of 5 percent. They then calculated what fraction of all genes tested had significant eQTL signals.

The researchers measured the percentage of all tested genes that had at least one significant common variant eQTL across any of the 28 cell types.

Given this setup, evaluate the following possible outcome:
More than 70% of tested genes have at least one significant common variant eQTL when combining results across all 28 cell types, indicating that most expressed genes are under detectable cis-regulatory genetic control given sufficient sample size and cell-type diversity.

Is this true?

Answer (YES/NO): YES